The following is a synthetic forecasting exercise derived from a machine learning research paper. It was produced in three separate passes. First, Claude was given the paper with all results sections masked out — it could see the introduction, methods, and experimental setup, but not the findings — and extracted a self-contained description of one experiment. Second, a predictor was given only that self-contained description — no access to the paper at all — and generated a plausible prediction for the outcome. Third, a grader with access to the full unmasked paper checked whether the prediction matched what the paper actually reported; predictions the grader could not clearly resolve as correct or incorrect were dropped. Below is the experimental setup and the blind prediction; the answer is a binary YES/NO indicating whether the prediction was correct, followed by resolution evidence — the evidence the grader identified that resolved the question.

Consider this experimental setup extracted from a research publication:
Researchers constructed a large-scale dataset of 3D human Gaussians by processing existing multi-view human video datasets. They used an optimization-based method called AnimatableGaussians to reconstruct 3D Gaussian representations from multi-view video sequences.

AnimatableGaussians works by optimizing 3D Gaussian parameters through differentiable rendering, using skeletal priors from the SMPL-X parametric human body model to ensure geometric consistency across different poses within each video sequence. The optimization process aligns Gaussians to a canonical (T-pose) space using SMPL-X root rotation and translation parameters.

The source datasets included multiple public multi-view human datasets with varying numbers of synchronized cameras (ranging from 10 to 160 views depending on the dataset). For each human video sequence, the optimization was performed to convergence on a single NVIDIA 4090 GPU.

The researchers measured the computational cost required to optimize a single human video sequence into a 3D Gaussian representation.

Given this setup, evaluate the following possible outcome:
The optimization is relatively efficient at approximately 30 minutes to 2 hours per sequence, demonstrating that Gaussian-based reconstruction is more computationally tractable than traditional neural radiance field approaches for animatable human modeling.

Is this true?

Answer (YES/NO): NO